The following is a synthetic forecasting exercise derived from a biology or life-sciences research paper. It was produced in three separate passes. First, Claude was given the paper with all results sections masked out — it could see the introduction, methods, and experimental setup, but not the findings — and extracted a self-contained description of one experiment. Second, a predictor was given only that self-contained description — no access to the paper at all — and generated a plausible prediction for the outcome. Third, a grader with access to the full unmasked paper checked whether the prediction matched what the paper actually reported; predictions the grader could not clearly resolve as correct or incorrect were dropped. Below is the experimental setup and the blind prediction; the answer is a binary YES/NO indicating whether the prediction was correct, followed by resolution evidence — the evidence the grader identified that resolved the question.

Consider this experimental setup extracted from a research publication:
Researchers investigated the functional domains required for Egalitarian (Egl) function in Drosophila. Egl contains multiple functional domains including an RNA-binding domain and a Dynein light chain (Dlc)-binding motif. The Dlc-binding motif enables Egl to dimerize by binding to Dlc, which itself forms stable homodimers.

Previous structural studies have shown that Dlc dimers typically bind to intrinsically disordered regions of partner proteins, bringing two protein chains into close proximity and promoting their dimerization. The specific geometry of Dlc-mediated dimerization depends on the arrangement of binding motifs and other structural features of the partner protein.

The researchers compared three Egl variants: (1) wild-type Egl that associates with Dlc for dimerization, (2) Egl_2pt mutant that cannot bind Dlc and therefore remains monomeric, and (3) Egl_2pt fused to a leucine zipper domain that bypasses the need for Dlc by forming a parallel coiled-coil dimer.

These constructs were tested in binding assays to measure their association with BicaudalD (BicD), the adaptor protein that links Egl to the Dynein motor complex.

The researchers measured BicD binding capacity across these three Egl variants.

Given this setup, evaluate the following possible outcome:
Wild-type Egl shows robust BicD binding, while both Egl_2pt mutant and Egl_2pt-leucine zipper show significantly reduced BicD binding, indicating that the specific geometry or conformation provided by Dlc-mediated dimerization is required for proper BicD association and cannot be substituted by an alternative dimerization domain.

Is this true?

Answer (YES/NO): NO